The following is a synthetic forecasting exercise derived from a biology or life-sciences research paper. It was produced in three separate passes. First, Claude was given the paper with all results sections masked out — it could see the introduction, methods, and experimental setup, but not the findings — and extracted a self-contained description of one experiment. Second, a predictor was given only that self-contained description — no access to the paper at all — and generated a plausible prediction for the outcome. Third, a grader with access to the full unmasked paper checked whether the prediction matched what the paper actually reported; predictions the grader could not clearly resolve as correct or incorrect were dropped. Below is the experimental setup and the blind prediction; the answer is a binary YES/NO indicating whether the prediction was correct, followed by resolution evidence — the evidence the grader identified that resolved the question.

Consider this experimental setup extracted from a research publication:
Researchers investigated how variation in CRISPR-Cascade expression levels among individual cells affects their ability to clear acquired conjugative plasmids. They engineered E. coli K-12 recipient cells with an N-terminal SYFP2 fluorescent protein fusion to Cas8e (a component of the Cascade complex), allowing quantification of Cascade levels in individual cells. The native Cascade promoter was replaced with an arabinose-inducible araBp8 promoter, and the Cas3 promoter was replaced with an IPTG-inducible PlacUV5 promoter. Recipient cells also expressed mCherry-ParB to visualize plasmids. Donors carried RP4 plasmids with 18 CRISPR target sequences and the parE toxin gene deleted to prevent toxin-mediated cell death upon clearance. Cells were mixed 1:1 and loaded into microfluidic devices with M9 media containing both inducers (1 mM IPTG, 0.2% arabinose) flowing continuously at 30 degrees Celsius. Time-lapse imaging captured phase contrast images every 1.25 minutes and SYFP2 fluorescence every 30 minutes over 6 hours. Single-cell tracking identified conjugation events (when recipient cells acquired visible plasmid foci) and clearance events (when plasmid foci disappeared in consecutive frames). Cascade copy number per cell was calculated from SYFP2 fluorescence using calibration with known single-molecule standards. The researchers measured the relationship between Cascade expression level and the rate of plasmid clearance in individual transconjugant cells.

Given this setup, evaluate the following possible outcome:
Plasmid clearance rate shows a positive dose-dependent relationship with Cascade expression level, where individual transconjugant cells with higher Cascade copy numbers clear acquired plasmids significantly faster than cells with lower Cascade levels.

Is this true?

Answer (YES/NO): NO